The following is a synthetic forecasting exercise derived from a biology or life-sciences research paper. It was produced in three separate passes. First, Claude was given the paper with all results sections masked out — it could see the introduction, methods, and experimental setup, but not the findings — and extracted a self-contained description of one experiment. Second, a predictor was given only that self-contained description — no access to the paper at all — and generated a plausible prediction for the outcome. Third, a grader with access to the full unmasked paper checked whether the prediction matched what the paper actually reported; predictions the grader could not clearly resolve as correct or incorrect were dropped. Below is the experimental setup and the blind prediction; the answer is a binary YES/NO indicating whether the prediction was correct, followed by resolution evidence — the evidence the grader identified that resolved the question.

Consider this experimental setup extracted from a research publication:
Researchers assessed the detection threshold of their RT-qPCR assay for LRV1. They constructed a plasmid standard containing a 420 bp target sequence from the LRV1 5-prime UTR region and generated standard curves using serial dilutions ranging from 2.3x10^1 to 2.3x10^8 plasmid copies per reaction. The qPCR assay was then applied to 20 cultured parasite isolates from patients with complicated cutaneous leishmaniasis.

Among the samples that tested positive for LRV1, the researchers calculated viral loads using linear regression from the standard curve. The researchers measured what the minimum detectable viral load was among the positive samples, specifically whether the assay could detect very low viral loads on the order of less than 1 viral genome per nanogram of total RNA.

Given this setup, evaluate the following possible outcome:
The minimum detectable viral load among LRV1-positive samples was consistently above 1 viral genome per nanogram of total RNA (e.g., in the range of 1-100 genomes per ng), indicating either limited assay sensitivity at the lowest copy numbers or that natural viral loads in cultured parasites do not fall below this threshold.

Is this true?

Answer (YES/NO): NO